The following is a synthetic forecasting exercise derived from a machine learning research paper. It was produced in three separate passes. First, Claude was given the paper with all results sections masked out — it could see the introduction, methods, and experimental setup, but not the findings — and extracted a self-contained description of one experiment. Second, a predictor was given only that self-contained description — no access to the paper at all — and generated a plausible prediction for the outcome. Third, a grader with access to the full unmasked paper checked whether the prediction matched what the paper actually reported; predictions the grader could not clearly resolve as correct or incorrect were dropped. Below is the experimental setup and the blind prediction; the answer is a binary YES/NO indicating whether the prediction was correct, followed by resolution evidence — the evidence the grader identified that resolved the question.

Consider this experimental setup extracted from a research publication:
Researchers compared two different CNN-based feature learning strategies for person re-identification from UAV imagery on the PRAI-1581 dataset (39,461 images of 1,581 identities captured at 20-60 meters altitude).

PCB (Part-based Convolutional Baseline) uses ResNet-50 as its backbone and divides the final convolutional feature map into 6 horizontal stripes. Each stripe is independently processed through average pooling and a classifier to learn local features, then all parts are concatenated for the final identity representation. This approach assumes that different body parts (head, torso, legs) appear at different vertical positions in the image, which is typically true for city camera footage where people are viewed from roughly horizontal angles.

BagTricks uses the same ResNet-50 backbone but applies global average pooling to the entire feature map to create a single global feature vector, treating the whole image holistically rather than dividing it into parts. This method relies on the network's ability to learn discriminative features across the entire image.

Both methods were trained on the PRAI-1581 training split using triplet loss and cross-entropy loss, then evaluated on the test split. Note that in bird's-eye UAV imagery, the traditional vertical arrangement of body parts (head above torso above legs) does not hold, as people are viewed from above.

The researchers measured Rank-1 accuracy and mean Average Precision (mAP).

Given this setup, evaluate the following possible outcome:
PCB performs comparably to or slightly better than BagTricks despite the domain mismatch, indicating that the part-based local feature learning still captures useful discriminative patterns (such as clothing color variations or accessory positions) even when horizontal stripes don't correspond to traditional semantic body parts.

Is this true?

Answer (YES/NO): NO